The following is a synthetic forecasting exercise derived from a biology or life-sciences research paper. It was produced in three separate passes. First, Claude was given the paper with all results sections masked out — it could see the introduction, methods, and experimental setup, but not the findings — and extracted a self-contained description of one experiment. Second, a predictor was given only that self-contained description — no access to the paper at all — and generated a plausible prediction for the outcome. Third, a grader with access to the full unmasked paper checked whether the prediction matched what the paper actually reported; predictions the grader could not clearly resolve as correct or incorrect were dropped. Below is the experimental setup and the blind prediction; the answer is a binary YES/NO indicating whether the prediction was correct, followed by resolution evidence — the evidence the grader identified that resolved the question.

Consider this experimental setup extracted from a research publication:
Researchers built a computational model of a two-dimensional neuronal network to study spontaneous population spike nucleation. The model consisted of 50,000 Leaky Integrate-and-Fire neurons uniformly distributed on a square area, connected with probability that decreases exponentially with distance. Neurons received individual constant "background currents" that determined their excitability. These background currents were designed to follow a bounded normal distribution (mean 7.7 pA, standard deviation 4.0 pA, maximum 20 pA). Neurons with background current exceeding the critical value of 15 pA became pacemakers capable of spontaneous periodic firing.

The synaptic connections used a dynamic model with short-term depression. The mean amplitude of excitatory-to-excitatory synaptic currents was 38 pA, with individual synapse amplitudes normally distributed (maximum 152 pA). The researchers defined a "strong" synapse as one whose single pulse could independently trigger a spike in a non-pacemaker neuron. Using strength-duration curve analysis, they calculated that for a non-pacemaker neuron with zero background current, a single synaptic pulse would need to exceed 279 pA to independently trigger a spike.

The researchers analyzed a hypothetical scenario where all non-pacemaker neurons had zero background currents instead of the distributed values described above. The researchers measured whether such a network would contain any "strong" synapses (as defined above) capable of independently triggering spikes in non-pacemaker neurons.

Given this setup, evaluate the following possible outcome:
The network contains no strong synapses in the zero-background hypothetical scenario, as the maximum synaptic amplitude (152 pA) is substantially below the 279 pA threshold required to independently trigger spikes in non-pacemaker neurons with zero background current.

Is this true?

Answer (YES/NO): YES